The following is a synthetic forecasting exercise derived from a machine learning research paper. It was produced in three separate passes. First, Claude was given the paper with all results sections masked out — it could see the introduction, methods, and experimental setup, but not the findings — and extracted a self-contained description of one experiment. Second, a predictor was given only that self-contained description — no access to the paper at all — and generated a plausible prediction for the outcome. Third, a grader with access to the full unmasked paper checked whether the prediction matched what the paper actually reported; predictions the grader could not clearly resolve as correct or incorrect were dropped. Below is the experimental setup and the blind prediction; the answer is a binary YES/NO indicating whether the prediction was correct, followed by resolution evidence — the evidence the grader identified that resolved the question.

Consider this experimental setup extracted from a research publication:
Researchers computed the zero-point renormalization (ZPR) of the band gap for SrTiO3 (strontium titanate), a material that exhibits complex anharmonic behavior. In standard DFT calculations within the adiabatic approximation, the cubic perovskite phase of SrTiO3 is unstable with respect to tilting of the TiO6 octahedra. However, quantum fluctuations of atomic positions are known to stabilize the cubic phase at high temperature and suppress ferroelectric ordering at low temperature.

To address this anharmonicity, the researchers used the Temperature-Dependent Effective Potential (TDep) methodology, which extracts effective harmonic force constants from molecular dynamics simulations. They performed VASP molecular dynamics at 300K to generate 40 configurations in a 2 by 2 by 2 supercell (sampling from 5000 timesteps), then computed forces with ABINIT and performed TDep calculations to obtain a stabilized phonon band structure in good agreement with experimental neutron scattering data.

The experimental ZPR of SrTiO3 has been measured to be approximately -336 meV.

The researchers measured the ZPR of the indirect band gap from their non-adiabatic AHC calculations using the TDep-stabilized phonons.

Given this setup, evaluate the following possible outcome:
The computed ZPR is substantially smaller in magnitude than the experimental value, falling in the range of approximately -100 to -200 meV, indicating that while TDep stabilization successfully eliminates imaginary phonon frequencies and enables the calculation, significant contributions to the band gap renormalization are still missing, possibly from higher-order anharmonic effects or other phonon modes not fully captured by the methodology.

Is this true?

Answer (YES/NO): NO